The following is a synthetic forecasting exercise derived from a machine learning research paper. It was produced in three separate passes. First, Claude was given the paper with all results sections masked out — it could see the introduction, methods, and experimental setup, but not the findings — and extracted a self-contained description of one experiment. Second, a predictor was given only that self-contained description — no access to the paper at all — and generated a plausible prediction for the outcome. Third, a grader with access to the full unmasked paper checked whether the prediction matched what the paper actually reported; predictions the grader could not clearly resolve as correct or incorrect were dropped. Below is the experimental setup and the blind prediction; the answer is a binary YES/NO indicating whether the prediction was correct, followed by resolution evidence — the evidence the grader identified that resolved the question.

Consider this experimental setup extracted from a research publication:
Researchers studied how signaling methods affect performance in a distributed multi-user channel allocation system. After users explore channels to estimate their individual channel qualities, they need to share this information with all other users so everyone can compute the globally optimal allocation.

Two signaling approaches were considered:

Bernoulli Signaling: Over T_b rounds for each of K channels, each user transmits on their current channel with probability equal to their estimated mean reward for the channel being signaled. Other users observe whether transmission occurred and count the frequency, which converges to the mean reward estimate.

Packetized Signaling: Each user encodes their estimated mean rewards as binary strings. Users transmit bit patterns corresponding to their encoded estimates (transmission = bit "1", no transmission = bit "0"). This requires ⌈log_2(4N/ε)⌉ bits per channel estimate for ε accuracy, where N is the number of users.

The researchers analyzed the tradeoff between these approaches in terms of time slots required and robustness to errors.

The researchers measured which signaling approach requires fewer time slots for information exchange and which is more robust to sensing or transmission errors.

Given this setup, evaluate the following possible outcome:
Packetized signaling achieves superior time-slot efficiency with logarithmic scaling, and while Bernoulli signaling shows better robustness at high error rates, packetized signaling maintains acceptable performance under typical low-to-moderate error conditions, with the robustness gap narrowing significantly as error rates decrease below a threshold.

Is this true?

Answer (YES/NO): NO